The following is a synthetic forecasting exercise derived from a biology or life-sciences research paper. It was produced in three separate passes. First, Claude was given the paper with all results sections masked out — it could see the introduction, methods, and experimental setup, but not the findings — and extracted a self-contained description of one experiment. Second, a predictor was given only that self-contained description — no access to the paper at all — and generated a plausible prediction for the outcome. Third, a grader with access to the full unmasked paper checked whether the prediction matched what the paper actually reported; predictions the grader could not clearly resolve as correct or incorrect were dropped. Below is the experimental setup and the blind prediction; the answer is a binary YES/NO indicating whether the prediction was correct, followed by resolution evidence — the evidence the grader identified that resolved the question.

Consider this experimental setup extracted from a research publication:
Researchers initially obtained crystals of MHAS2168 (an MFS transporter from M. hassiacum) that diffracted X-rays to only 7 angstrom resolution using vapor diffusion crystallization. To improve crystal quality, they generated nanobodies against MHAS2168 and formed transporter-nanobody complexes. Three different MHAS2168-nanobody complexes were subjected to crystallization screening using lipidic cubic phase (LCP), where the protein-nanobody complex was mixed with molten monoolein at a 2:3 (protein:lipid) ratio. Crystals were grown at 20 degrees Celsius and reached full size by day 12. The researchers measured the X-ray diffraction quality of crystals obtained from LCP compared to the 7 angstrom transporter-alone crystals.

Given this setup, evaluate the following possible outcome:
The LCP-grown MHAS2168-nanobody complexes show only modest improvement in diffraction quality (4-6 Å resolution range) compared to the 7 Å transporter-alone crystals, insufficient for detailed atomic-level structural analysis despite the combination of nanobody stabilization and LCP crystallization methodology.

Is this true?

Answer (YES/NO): NO